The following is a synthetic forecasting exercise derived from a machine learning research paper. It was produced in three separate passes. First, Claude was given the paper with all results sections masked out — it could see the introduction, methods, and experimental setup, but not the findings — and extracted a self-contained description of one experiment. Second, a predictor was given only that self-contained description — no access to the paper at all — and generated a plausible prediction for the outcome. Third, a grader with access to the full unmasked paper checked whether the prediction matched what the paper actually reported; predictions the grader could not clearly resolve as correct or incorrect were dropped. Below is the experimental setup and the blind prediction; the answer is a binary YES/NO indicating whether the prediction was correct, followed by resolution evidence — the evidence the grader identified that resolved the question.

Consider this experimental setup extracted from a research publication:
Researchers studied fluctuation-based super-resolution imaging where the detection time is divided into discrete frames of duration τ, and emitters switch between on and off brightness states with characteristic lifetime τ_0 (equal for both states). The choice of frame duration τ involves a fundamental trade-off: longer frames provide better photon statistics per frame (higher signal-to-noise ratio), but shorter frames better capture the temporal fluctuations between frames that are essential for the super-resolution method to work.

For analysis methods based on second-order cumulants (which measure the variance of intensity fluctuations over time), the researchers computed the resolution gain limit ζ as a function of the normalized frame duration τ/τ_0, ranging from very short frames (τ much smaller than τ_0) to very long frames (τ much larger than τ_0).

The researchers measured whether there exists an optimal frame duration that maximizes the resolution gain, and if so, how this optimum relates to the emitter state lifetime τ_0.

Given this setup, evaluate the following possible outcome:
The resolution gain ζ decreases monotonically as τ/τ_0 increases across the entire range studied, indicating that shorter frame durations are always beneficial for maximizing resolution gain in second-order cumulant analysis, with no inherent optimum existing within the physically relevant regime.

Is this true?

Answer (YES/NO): NO